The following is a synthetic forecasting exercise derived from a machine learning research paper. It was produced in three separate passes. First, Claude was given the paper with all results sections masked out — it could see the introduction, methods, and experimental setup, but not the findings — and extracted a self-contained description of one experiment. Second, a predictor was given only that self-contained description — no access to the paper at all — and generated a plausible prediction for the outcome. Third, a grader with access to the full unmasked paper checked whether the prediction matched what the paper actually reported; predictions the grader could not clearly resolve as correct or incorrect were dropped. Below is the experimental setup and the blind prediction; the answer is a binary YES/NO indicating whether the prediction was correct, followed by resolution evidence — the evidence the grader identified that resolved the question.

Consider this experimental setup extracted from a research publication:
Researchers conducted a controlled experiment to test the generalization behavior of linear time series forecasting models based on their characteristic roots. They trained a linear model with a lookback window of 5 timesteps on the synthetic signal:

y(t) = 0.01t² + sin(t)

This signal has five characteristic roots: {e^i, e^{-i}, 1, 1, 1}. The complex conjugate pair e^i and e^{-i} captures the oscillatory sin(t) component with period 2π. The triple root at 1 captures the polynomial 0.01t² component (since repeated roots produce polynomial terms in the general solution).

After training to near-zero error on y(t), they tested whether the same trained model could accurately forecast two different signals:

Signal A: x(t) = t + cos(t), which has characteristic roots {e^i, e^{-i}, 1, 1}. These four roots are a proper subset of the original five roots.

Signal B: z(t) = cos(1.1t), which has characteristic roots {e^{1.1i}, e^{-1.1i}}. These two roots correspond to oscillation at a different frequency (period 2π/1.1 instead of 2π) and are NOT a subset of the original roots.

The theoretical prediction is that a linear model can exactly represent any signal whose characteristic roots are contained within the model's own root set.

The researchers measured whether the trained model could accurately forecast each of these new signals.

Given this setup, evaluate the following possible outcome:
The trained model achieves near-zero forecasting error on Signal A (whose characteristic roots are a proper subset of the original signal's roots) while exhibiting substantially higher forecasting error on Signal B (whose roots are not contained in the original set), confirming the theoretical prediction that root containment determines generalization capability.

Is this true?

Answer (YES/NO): YES